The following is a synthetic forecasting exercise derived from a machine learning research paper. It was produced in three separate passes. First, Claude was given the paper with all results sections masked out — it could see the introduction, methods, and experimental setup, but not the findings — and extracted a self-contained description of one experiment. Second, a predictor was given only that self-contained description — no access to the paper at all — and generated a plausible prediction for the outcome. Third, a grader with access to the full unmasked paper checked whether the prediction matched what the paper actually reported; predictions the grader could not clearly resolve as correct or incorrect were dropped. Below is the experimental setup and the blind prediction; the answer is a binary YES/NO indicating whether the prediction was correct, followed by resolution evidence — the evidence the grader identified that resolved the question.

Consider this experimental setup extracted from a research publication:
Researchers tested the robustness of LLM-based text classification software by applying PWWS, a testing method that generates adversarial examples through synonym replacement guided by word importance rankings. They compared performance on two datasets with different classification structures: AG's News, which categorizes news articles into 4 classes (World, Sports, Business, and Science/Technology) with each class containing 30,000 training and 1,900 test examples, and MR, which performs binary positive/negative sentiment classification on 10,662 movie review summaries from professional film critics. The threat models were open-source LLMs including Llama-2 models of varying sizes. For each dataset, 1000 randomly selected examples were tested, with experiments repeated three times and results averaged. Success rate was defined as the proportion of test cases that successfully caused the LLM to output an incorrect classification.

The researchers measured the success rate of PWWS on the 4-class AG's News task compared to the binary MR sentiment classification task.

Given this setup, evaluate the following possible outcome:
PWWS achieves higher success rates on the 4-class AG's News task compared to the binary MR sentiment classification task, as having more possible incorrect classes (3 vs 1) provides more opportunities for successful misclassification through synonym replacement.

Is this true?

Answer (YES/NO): NO